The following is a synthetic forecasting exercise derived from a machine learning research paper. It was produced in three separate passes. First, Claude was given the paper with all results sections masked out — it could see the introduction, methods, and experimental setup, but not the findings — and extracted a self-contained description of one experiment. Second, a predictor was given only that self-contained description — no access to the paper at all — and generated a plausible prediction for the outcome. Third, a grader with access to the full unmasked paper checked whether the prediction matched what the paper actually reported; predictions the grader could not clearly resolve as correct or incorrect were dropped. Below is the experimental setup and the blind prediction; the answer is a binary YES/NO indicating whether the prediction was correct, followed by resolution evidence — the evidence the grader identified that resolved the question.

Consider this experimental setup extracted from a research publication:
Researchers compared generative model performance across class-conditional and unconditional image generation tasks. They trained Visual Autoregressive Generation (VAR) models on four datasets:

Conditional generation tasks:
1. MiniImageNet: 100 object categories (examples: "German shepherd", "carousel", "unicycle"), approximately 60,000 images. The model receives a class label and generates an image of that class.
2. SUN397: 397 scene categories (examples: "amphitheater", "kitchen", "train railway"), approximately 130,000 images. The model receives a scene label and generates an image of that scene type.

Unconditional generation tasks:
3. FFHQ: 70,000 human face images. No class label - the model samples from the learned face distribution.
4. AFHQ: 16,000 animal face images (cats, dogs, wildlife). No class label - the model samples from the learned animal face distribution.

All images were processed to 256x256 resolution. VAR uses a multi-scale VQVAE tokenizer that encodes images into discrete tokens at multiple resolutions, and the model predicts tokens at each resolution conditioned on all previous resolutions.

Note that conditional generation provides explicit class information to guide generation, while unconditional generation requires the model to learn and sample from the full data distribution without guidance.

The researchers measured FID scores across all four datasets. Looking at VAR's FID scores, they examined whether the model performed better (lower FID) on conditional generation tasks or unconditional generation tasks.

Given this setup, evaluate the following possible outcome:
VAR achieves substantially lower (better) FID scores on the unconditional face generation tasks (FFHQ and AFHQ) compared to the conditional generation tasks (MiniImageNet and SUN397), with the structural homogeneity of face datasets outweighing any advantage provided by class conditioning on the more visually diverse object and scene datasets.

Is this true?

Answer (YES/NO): NO